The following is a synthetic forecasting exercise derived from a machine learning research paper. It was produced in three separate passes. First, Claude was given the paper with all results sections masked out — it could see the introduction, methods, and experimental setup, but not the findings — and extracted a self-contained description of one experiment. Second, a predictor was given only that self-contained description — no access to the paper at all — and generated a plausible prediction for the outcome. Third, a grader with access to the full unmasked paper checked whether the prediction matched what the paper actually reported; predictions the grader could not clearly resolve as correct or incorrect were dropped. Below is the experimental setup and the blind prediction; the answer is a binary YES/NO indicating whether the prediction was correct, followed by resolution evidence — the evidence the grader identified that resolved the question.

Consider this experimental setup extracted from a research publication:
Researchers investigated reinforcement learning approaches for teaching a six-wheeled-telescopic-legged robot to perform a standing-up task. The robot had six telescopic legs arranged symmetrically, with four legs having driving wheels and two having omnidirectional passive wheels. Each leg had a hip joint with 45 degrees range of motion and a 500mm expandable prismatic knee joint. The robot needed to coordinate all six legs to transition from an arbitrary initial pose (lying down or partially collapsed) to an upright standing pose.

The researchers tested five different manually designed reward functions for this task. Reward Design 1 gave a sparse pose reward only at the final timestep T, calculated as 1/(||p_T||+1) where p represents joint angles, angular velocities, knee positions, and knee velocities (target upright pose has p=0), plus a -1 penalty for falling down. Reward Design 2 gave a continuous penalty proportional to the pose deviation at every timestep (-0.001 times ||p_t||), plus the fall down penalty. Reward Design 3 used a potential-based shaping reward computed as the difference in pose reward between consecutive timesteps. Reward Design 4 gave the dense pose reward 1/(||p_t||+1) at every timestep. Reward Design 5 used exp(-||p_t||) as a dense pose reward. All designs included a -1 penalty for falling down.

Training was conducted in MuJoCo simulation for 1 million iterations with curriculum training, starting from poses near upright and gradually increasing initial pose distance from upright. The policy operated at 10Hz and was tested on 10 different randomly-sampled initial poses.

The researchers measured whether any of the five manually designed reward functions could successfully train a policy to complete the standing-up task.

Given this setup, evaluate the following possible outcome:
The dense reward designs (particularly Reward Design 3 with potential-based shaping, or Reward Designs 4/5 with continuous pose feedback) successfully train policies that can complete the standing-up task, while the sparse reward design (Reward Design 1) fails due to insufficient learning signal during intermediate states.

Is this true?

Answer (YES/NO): NO